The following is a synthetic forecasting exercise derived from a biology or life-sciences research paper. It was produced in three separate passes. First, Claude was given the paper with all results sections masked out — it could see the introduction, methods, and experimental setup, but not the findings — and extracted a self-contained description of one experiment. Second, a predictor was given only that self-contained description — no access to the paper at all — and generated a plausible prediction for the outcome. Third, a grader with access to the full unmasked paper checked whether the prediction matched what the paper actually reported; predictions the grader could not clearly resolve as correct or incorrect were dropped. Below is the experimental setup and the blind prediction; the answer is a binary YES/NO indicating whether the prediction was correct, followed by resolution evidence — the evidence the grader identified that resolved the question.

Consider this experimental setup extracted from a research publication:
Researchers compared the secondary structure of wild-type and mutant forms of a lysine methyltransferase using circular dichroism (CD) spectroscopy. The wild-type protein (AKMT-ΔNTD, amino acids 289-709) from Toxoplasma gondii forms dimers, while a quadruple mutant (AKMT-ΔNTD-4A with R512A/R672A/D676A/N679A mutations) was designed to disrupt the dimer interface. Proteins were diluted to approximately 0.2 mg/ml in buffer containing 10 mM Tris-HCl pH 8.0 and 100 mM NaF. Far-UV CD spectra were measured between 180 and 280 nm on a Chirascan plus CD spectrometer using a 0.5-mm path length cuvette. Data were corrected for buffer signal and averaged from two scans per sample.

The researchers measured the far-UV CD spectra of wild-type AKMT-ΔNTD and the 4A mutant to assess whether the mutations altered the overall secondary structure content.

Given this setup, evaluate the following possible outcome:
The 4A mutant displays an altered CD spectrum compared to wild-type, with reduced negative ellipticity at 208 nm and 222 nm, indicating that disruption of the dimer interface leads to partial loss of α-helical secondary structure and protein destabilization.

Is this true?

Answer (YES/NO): NO